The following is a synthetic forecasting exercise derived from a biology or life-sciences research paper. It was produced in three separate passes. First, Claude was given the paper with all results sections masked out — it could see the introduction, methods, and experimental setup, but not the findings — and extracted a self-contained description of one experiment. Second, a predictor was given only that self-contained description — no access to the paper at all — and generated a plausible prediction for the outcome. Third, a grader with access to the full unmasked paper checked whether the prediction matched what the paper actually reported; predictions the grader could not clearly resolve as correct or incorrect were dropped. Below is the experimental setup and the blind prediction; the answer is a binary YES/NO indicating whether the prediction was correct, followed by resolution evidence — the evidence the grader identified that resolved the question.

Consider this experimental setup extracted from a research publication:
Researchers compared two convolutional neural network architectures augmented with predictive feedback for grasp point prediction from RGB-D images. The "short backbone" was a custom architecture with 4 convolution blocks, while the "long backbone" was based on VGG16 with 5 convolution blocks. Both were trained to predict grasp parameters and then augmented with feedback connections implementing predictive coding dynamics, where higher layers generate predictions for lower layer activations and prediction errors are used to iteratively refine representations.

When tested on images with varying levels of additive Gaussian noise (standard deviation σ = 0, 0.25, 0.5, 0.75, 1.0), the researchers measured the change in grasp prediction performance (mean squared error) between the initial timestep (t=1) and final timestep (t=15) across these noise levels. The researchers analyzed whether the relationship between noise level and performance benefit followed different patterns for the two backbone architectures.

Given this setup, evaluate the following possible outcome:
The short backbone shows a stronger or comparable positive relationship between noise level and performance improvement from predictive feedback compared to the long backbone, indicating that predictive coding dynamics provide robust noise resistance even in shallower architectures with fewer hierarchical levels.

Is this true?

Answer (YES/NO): NO